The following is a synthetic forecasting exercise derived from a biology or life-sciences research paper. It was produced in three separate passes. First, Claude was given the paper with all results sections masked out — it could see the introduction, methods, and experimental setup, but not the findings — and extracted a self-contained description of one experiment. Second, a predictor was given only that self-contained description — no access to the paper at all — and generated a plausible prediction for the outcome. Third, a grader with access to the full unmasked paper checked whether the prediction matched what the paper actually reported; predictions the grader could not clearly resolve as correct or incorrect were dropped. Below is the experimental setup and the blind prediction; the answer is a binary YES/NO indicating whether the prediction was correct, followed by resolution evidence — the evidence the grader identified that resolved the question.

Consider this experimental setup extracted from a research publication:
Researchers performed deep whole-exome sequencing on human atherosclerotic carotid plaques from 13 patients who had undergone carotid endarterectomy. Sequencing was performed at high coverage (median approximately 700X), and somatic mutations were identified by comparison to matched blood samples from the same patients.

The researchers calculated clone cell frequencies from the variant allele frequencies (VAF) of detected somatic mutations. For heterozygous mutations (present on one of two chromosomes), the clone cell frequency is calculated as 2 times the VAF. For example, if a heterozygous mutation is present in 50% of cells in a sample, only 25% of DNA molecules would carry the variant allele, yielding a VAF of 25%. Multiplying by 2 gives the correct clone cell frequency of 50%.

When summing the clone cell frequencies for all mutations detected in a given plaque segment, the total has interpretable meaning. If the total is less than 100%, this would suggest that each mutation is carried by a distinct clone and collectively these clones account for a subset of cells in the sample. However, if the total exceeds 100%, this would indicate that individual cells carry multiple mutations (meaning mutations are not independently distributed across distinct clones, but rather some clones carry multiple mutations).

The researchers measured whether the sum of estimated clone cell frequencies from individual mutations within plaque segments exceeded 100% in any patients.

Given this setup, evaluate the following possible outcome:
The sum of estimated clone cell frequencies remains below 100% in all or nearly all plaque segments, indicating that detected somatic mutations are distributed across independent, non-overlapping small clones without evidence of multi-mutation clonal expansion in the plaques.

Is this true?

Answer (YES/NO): NO